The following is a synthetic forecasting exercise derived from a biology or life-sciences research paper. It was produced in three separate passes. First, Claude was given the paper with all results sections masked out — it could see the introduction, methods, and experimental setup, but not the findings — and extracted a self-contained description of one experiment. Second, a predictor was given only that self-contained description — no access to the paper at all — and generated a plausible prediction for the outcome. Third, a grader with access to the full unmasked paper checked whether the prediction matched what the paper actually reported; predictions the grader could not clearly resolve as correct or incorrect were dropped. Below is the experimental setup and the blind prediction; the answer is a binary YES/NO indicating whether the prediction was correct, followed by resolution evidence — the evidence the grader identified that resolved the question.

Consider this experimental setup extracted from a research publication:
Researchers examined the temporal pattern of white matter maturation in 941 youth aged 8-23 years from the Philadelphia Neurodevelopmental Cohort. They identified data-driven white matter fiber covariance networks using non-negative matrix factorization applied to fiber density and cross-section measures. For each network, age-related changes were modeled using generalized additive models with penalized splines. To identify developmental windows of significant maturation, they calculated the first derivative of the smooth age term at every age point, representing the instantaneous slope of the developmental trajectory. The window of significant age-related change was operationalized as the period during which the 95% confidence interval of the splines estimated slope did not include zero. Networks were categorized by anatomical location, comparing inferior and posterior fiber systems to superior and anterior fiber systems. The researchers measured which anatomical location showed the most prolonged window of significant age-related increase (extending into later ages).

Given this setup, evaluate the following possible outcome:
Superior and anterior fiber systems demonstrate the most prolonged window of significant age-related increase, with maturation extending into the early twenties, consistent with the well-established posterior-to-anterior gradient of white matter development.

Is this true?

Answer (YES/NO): NO